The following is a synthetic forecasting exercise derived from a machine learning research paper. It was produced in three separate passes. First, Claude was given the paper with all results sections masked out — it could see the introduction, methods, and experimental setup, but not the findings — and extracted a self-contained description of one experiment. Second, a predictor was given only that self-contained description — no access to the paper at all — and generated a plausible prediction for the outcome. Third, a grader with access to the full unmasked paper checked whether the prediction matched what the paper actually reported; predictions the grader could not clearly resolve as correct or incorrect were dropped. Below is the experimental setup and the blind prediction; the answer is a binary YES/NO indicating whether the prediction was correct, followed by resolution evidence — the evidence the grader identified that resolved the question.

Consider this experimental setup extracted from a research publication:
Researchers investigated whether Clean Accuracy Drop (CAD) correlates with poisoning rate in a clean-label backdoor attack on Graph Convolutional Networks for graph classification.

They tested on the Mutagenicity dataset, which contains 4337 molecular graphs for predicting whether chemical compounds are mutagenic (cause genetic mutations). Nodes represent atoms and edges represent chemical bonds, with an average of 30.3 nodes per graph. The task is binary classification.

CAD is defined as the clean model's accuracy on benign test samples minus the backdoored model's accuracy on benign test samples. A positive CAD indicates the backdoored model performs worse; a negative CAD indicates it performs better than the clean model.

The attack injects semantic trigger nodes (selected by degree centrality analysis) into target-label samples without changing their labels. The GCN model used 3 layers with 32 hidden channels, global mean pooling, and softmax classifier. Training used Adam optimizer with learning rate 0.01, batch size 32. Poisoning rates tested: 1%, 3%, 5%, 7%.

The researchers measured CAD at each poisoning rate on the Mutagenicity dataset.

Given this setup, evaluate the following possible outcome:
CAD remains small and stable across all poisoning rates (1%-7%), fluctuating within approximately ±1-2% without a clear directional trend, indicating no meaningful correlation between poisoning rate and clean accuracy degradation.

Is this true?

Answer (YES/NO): YES